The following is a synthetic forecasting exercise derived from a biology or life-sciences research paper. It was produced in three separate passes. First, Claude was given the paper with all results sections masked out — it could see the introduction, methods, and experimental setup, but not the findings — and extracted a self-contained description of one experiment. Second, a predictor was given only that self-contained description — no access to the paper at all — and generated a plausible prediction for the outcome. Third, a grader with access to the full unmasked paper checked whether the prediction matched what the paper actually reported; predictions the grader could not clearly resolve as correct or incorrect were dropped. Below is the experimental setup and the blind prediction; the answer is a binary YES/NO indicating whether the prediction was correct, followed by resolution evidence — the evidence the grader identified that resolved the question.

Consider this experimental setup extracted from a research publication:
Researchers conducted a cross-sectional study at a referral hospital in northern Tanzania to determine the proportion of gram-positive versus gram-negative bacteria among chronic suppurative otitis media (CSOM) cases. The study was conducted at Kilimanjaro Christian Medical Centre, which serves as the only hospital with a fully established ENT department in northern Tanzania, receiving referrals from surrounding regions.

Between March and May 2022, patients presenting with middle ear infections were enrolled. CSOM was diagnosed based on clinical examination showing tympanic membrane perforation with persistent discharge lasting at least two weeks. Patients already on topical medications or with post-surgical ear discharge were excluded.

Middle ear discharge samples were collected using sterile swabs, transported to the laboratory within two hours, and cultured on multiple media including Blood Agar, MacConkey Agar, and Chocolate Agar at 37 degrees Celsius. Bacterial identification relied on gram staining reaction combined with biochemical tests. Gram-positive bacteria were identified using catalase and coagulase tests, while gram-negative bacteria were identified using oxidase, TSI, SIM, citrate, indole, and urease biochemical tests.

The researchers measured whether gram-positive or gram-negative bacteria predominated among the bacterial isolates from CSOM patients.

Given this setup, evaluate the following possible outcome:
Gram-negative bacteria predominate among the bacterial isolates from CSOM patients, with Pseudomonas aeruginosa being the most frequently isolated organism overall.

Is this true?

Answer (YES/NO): NO